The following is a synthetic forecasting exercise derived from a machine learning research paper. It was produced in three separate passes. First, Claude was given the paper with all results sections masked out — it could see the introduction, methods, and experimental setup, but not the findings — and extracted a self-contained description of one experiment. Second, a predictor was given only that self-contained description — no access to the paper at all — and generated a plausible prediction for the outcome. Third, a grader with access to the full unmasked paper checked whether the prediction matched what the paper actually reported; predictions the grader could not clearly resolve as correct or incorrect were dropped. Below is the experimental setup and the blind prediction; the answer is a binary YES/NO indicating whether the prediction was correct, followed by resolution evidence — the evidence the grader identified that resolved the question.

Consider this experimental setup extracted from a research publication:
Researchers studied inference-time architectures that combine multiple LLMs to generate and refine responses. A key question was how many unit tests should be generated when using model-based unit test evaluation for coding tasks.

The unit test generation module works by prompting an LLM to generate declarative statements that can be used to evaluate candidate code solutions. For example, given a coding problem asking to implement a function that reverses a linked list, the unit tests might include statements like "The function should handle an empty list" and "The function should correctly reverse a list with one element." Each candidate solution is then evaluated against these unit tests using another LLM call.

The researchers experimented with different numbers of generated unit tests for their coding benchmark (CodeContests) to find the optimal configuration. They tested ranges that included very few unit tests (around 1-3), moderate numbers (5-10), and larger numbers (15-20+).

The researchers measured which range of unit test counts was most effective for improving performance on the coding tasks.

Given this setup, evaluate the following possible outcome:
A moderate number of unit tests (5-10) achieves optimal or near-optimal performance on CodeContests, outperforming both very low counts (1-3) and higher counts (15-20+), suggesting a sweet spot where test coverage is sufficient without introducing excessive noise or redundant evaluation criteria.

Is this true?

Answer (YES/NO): YES